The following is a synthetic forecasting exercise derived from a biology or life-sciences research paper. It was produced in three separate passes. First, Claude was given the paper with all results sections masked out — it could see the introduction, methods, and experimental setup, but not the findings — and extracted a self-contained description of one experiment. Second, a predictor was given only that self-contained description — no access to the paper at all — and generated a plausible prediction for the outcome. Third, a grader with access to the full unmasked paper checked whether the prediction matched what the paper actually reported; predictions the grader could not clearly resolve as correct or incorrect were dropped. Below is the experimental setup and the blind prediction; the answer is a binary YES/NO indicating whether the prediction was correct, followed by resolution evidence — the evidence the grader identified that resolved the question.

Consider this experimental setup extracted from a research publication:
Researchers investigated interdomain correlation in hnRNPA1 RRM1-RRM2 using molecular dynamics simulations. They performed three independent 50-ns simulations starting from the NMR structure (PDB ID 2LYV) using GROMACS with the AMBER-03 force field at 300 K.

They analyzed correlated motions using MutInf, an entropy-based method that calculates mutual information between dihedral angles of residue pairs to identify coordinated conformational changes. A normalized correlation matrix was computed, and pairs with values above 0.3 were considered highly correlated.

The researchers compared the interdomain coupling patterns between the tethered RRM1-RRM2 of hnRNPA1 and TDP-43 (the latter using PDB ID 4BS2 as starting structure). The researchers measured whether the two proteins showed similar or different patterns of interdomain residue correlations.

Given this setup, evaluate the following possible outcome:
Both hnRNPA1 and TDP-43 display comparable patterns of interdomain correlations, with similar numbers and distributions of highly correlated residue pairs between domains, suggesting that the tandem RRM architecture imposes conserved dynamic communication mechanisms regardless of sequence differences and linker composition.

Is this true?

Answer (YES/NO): NO